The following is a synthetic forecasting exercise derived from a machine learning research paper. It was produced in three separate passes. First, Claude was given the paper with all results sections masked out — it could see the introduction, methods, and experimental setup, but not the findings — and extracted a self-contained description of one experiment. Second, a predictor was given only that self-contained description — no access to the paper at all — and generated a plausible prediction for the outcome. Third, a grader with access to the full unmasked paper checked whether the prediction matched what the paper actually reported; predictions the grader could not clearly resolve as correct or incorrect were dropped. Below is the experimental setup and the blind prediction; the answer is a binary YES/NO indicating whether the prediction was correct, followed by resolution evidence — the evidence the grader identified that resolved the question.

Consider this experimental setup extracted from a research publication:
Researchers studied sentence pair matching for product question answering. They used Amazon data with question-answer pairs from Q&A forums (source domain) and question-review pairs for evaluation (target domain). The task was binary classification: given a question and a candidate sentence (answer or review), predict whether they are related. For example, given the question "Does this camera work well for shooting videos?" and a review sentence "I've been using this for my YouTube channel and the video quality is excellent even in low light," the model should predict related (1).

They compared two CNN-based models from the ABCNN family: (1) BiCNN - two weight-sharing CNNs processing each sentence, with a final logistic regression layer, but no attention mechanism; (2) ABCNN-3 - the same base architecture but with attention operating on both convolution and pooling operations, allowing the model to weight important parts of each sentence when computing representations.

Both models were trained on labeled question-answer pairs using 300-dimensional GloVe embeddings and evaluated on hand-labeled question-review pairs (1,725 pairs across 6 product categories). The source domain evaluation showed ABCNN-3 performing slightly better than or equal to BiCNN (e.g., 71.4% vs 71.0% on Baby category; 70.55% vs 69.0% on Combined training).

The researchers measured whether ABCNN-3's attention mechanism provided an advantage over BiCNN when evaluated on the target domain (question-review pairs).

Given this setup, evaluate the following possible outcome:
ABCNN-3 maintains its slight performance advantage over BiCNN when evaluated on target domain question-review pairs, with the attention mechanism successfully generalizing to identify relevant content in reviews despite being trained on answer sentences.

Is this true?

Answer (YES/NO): NO